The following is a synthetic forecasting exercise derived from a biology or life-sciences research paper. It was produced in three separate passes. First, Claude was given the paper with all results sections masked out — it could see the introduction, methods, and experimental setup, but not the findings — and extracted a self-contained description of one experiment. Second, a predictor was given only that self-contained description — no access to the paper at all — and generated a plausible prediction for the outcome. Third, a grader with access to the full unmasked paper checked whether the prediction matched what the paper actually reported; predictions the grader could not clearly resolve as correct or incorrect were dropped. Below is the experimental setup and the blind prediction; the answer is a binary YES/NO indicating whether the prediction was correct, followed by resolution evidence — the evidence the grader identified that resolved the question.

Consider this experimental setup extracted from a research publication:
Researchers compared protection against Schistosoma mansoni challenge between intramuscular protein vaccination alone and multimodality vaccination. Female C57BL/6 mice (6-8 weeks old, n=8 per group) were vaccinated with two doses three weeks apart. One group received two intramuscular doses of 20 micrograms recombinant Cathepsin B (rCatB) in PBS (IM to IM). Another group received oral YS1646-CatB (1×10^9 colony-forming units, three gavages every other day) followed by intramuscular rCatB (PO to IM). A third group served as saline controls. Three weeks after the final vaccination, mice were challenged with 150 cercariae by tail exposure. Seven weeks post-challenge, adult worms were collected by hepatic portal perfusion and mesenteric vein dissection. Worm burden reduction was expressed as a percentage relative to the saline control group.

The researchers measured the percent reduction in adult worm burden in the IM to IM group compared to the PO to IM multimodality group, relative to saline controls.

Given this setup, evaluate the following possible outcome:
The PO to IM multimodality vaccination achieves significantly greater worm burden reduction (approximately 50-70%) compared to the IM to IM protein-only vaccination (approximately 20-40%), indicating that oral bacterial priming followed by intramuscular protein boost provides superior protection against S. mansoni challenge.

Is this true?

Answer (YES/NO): NO